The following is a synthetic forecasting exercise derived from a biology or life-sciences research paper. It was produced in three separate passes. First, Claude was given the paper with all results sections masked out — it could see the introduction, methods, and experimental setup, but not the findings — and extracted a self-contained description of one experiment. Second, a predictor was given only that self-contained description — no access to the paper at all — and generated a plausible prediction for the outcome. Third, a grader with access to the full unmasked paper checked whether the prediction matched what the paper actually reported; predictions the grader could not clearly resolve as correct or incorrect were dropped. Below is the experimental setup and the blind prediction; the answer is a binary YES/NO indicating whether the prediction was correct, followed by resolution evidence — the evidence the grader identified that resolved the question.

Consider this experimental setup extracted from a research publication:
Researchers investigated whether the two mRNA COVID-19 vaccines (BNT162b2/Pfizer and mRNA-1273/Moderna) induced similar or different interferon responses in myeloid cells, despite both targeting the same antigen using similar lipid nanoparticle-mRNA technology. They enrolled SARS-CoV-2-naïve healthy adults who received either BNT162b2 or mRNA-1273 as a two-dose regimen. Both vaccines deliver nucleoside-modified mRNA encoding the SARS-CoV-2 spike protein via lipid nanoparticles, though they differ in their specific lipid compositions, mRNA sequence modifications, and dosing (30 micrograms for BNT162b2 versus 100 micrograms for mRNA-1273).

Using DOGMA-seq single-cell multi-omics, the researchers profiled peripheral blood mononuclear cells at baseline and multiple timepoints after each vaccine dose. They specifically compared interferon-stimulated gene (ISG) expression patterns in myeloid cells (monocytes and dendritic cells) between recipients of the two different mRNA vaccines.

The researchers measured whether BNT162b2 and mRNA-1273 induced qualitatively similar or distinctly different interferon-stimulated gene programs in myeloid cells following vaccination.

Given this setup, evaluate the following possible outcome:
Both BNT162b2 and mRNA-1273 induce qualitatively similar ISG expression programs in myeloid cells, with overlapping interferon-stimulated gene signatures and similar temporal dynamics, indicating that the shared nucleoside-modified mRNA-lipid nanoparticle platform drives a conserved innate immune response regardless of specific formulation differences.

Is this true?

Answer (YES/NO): YES